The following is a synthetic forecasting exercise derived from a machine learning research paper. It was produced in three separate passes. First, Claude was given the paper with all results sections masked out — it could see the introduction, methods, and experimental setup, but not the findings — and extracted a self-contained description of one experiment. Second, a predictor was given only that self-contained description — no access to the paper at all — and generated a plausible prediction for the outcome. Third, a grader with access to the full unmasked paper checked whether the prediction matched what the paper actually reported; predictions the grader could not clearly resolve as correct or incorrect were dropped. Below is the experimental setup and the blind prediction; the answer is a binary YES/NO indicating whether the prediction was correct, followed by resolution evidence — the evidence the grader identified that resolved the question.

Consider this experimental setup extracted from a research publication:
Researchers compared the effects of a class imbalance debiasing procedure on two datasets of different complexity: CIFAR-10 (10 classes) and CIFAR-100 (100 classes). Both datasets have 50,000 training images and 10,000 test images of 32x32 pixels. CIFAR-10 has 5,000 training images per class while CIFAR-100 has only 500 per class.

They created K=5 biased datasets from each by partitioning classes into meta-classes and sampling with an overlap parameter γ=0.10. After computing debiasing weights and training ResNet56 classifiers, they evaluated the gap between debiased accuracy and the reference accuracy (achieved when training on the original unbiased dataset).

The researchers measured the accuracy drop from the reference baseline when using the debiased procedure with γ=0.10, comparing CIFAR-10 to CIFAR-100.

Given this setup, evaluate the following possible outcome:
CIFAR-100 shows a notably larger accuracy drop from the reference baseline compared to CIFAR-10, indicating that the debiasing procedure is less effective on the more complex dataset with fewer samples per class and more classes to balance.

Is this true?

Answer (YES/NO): YES